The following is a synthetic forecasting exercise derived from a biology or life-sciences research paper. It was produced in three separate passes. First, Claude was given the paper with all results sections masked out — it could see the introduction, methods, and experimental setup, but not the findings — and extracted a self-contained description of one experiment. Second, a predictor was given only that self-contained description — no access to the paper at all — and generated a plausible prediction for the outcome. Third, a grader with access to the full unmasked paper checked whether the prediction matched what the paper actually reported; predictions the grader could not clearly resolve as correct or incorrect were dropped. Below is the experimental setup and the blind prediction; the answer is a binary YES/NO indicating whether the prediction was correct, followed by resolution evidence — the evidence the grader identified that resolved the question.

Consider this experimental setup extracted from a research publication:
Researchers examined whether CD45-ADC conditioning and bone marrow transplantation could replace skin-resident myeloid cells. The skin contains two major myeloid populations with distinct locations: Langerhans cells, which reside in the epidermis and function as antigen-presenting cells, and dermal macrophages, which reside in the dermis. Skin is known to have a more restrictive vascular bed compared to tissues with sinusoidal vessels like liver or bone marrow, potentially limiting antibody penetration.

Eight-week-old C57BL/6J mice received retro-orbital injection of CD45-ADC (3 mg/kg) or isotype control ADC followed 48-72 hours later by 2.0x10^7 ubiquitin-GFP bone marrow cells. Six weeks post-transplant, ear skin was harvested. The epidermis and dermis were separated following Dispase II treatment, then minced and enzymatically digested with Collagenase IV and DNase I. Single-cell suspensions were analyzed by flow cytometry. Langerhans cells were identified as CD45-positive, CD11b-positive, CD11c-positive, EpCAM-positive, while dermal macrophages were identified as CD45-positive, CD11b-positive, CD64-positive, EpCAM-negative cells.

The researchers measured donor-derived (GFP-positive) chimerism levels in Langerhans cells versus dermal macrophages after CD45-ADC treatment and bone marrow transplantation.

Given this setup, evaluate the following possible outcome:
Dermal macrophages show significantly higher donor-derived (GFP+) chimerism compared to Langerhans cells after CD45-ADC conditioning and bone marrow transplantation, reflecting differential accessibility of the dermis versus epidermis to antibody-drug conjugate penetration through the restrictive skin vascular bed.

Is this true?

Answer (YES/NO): YES